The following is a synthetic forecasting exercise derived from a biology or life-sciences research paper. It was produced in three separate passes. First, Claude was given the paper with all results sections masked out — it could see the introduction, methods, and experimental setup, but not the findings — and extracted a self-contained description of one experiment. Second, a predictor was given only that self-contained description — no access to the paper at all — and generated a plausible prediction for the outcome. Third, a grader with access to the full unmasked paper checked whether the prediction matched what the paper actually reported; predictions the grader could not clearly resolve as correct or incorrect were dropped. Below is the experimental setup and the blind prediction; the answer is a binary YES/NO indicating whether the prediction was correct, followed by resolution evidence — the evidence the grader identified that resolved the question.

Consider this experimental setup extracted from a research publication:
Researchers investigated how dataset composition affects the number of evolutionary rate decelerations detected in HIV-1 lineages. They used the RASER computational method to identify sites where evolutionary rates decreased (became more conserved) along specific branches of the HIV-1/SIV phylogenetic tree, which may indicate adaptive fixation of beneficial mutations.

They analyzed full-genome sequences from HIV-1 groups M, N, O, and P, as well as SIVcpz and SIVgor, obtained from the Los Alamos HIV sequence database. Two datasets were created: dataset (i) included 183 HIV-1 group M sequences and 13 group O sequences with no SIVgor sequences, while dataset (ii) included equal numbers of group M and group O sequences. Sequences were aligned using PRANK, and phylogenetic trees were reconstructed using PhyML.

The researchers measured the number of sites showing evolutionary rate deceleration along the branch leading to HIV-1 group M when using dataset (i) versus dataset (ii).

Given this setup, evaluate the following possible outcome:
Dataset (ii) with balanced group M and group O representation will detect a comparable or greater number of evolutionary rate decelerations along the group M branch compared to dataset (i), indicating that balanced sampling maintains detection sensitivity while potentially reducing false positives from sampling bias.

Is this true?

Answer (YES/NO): NO